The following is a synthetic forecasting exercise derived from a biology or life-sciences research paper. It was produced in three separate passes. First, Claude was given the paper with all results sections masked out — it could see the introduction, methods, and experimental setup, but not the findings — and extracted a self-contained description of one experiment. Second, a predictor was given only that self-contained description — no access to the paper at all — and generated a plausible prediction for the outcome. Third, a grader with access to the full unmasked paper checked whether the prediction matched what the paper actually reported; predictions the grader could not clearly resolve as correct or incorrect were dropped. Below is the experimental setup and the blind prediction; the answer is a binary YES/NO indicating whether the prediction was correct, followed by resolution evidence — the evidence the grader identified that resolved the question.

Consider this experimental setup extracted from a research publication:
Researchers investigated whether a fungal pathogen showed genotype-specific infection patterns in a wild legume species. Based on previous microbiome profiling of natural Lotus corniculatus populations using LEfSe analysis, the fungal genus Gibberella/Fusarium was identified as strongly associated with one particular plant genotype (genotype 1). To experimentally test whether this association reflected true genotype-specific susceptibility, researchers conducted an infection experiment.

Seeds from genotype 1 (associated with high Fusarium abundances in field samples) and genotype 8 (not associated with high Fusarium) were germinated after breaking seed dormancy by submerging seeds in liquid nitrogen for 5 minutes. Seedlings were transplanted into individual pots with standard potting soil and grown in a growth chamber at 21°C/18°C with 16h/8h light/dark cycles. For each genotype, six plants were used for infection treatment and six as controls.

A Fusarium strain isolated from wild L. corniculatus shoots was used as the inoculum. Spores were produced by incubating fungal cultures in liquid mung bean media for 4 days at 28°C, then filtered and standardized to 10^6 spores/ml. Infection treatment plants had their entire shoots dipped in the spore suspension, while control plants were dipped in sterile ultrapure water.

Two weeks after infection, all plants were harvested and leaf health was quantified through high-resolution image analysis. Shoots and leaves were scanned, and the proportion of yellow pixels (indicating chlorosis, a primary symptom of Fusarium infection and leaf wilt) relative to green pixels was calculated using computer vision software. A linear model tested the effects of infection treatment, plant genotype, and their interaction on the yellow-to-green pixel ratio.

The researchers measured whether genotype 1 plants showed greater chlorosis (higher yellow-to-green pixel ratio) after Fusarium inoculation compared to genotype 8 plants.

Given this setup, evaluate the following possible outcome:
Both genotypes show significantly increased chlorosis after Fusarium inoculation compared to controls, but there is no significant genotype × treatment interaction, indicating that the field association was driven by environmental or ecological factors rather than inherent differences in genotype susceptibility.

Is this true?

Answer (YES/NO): NO